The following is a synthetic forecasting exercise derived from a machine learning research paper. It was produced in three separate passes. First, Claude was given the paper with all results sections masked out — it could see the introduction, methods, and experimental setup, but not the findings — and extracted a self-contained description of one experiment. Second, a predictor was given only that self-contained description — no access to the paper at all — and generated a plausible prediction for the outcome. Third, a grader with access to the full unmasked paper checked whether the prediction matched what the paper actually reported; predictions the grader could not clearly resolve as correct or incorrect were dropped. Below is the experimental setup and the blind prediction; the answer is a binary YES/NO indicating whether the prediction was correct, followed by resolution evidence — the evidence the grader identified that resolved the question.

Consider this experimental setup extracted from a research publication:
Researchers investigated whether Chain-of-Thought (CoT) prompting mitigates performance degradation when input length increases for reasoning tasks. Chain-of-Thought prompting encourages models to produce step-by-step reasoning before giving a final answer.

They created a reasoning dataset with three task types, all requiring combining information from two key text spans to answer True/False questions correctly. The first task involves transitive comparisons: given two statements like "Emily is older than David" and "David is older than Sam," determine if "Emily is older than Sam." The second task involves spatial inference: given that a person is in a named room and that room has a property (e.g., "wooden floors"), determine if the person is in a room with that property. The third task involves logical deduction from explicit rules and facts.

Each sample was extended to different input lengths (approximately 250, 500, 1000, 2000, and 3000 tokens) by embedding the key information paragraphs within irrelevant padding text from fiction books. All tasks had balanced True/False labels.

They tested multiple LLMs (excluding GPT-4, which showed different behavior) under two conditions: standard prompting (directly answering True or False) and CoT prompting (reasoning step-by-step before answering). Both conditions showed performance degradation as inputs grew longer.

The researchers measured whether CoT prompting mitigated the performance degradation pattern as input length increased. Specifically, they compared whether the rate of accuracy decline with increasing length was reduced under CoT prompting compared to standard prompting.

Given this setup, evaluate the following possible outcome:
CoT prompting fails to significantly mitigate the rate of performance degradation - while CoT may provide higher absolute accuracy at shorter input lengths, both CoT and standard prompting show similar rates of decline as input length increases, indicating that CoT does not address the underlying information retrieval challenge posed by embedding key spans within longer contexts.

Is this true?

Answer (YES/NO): YES